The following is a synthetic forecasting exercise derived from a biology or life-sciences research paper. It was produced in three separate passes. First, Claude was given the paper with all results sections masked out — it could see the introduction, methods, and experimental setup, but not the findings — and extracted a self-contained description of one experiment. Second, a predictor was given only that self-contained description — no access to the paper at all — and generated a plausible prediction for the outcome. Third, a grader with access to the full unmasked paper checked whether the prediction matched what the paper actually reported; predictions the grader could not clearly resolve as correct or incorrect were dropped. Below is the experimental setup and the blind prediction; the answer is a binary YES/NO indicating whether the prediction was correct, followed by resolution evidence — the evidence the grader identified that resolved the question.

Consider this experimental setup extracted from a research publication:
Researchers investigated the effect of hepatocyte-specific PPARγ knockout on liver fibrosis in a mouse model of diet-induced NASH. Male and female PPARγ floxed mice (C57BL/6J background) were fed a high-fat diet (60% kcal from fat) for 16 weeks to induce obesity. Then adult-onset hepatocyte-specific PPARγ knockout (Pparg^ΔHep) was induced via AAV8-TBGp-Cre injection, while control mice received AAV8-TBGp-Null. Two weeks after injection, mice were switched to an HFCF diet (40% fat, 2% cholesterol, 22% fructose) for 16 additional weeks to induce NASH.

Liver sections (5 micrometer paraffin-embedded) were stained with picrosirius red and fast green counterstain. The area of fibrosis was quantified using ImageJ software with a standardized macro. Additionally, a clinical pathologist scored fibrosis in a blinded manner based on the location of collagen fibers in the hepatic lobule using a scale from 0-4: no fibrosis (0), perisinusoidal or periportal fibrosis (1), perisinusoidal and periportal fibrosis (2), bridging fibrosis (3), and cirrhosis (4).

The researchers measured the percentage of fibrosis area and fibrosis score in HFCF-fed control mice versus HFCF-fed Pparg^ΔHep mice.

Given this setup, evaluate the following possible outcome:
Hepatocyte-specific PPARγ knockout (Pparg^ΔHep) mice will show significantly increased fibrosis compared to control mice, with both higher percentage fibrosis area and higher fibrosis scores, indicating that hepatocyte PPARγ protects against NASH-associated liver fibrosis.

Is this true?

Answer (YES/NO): NO